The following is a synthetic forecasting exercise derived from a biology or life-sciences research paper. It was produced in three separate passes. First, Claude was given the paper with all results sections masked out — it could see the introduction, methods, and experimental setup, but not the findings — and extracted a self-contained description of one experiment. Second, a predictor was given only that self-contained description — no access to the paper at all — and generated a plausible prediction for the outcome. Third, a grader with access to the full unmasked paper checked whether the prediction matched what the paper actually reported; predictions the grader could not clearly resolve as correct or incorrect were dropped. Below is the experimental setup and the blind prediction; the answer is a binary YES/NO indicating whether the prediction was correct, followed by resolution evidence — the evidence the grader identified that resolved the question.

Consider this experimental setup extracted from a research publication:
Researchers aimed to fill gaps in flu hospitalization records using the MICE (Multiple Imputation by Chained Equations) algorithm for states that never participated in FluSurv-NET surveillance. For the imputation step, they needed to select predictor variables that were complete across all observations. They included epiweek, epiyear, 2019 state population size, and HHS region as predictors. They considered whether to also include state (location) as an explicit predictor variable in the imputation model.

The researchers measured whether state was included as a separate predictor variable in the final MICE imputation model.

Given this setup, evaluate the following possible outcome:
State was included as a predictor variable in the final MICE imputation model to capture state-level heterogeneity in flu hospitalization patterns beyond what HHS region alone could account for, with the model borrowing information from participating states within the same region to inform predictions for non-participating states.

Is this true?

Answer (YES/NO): NO